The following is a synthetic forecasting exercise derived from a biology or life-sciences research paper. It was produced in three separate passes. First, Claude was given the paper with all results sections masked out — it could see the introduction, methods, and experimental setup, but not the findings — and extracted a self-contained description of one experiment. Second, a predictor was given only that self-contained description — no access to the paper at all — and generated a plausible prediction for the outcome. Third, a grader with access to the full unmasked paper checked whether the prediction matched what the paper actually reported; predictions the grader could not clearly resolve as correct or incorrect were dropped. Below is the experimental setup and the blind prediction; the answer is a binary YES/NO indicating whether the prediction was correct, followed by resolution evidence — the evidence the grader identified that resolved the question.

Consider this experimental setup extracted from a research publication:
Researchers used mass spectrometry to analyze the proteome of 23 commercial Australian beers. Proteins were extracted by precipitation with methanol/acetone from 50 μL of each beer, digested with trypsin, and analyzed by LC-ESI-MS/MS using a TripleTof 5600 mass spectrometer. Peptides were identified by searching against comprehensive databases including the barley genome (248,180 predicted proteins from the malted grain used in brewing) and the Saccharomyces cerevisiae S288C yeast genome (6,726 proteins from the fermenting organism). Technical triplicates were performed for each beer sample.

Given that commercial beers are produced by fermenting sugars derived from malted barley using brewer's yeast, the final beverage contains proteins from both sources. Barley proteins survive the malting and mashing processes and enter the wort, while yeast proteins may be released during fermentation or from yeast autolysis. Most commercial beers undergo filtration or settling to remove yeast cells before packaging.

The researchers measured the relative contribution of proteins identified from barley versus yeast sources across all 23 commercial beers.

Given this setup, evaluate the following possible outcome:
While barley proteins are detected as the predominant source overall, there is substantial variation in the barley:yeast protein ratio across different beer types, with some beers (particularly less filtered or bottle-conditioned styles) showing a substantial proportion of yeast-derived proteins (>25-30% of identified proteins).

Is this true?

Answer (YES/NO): NO